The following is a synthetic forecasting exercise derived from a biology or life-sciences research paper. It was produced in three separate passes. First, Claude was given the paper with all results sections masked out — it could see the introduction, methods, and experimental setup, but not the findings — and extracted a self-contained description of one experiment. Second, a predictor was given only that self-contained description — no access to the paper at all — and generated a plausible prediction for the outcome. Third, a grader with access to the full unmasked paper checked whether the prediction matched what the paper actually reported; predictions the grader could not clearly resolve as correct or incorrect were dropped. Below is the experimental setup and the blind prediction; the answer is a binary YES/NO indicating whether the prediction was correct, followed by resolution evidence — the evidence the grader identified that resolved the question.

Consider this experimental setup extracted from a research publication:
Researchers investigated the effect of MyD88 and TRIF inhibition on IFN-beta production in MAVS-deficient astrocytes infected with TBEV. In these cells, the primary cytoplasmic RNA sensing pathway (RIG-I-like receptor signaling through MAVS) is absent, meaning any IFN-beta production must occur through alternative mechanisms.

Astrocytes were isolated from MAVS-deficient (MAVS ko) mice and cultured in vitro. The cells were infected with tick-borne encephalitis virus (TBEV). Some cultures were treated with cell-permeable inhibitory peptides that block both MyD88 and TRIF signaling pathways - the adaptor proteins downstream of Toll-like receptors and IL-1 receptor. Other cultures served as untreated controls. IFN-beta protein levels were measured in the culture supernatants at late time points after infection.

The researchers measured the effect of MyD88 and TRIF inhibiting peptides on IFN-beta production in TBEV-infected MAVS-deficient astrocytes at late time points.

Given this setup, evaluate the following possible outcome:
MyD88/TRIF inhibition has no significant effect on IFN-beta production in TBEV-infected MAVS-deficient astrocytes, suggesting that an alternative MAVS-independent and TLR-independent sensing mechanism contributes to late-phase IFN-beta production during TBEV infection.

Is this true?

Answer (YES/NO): NO